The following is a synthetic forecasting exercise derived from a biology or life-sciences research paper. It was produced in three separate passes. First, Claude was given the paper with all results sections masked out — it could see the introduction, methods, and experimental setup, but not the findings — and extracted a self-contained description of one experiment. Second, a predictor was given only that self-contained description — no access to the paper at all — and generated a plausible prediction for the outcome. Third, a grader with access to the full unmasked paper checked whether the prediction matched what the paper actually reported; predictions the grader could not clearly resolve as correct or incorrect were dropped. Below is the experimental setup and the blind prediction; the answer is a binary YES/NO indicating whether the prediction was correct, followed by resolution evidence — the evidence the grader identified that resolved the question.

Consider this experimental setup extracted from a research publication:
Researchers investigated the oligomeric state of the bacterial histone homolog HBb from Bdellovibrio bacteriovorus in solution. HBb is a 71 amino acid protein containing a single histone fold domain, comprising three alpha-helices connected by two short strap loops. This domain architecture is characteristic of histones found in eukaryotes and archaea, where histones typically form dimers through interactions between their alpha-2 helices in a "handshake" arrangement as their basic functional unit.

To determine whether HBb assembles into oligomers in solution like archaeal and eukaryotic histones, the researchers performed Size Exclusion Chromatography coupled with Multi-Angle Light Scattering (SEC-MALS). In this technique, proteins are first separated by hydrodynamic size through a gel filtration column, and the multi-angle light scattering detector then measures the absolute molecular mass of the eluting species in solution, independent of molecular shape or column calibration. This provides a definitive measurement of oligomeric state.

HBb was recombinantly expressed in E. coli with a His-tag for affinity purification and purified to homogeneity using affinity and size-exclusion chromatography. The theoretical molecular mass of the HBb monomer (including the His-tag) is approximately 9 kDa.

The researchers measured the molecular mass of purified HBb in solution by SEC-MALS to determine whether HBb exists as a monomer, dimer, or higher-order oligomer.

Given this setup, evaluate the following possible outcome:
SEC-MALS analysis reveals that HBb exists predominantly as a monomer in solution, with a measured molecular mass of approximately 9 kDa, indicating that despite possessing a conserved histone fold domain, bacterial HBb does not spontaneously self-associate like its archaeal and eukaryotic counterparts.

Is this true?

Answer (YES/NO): NO